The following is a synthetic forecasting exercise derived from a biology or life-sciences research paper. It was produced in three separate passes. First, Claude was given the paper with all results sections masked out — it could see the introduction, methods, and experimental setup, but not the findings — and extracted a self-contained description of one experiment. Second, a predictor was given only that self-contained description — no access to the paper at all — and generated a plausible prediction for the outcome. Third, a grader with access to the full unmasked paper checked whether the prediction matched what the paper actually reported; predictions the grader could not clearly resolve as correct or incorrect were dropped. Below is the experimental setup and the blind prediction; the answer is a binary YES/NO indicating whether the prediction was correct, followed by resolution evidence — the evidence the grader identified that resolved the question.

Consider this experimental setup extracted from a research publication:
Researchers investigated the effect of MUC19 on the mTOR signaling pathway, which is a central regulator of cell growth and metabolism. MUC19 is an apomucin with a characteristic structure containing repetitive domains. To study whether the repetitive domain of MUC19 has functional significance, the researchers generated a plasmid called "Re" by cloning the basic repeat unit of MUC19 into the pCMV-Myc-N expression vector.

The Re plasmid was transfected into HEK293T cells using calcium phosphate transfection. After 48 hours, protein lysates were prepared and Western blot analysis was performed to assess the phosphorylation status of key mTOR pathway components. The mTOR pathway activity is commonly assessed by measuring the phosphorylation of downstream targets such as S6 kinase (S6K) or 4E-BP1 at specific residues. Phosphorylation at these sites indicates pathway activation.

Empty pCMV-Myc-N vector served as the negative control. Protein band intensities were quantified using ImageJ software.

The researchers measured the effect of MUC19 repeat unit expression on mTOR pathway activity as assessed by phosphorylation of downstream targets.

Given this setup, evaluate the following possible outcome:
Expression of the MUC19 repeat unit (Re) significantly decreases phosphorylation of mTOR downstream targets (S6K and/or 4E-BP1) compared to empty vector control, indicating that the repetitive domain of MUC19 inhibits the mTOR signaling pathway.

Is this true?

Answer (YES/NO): NO